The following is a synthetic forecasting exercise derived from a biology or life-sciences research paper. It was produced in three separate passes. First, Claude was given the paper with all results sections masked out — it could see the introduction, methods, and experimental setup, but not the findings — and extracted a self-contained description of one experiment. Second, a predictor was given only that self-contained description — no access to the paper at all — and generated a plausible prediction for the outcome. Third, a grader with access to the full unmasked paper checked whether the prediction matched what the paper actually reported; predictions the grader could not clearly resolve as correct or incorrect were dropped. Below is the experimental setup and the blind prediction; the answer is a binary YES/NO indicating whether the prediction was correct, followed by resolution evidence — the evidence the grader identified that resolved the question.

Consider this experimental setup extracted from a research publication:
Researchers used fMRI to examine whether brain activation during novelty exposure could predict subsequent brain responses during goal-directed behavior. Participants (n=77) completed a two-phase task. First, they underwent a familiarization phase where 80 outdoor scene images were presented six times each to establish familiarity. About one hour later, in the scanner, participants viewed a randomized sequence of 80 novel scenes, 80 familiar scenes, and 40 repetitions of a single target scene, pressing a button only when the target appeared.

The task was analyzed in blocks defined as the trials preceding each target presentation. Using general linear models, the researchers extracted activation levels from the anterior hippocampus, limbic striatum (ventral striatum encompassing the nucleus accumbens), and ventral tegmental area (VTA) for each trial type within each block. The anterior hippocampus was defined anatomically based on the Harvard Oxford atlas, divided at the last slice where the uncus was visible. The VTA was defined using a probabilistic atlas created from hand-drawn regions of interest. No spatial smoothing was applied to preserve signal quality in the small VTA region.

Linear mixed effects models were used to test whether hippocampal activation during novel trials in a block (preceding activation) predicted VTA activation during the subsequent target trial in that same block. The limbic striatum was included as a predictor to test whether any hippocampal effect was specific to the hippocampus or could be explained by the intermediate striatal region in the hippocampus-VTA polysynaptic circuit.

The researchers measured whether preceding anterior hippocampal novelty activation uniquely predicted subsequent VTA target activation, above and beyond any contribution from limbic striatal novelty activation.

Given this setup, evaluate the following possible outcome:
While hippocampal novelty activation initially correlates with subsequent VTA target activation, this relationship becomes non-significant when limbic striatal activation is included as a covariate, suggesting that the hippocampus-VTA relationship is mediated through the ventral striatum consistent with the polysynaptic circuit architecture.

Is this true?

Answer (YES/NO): NO